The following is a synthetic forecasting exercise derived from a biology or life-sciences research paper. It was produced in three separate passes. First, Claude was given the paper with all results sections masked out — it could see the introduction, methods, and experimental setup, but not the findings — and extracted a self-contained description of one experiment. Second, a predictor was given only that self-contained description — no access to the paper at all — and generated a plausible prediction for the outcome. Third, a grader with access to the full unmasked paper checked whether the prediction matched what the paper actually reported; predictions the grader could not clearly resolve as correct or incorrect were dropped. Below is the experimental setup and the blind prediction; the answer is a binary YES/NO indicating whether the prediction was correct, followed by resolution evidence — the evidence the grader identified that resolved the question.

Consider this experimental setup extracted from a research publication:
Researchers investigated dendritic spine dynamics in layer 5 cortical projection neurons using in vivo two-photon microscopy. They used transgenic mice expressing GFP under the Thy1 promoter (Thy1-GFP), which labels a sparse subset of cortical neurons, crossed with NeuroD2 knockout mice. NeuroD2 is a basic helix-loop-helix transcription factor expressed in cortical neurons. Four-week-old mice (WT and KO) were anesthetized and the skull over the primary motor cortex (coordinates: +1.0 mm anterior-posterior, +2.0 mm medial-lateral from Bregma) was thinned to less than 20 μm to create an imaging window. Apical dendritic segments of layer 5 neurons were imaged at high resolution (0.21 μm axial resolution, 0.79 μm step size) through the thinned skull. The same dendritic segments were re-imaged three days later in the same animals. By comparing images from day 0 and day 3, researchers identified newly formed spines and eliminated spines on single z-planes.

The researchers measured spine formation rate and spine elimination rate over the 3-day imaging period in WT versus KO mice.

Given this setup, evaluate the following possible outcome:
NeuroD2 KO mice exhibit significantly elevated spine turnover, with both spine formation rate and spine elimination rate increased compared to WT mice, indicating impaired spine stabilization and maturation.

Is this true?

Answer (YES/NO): NO